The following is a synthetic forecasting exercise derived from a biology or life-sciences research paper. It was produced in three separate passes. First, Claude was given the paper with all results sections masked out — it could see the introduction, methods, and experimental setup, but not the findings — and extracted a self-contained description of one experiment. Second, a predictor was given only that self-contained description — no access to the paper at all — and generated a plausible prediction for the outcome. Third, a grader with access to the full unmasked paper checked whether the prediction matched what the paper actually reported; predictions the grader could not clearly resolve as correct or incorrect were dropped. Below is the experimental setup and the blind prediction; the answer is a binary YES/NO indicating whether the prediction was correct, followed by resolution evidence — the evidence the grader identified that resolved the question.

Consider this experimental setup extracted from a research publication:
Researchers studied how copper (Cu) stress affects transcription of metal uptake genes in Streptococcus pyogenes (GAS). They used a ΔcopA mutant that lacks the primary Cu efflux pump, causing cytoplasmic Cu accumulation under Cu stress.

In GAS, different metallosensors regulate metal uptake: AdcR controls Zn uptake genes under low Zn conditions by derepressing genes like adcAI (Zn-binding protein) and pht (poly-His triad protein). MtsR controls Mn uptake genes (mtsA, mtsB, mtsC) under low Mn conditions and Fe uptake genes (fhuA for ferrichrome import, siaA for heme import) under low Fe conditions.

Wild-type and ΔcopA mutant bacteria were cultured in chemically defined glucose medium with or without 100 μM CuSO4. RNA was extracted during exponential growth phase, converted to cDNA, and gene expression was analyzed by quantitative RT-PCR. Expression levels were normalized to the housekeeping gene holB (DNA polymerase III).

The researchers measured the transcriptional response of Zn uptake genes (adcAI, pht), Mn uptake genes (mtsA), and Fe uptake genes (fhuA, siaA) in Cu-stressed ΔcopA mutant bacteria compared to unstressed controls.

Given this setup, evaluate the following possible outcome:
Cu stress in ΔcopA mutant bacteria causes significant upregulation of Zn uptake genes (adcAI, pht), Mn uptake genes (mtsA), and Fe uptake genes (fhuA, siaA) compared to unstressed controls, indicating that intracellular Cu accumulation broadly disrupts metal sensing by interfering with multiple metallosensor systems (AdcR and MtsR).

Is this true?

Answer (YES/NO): NO